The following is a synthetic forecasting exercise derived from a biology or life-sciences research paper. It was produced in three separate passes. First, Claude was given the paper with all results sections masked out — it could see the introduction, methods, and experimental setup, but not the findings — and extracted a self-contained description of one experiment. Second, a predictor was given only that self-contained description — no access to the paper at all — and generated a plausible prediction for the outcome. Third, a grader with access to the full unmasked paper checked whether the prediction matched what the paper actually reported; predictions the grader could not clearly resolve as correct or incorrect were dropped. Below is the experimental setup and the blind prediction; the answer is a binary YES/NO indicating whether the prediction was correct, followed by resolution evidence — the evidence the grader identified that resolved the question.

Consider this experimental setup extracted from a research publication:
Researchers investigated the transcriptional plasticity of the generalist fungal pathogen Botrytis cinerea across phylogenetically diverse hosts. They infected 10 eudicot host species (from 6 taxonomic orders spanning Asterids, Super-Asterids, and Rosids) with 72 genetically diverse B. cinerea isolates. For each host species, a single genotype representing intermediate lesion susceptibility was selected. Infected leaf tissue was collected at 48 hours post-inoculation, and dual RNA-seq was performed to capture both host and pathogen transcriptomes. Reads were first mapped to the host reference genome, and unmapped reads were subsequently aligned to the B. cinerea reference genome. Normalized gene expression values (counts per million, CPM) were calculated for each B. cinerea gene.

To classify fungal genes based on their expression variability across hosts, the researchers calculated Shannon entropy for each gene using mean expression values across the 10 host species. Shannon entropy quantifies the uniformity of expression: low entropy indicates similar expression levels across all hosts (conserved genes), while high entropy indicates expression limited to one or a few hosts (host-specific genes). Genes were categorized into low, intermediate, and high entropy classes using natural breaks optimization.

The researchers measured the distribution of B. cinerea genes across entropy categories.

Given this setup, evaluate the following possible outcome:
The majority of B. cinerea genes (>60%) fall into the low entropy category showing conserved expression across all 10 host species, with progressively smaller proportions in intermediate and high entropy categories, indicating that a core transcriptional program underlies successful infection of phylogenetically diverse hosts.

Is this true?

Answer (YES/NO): NO